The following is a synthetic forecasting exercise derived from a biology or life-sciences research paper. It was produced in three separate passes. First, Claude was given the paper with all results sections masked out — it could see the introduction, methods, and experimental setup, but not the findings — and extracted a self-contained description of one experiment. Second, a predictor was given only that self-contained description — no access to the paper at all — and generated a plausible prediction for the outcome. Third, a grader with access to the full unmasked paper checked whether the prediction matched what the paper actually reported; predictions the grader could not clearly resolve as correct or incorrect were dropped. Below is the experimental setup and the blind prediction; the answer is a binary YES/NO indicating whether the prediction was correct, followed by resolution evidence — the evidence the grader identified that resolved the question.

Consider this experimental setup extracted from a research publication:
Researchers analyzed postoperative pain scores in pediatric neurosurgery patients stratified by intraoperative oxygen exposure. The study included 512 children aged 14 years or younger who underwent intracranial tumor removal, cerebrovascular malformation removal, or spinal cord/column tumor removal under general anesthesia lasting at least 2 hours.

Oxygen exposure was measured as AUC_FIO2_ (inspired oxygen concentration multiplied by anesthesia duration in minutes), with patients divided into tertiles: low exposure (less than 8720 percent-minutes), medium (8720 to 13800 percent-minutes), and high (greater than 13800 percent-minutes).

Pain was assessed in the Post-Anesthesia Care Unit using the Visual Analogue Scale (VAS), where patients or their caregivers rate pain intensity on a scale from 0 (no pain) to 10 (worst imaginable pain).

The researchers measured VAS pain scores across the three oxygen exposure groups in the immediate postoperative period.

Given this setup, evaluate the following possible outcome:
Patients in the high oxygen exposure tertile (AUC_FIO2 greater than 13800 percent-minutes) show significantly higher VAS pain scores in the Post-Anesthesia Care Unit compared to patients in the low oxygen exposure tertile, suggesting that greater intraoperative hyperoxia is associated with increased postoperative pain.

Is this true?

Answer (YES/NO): NO